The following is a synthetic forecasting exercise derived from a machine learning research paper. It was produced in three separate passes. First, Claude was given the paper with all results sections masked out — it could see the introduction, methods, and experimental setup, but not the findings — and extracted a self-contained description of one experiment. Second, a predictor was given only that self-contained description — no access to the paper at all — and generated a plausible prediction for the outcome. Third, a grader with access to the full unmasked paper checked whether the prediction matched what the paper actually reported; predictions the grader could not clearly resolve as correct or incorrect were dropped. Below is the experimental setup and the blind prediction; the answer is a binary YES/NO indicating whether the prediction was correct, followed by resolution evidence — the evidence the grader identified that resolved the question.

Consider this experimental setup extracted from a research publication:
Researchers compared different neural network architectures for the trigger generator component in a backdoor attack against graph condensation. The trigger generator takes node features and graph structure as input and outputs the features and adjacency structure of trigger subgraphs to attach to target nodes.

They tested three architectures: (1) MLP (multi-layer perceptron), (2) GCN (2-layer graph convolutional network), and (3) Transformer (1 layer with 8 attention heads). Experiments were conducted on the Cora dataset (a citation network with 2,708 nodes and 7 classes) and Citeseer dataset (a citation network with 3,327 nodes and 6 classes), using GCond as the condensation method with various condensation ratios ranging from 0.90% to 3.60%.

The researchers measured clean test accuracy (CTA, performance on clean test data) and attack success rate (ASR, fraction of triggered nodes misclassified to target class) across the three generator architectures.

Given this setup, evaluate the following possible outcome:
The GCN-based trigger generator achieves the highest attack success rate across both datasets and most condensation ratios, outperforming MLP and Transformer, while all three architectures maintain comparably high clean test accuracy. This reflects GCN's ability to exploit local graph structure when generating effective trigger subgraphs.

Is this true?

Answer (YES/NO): NO